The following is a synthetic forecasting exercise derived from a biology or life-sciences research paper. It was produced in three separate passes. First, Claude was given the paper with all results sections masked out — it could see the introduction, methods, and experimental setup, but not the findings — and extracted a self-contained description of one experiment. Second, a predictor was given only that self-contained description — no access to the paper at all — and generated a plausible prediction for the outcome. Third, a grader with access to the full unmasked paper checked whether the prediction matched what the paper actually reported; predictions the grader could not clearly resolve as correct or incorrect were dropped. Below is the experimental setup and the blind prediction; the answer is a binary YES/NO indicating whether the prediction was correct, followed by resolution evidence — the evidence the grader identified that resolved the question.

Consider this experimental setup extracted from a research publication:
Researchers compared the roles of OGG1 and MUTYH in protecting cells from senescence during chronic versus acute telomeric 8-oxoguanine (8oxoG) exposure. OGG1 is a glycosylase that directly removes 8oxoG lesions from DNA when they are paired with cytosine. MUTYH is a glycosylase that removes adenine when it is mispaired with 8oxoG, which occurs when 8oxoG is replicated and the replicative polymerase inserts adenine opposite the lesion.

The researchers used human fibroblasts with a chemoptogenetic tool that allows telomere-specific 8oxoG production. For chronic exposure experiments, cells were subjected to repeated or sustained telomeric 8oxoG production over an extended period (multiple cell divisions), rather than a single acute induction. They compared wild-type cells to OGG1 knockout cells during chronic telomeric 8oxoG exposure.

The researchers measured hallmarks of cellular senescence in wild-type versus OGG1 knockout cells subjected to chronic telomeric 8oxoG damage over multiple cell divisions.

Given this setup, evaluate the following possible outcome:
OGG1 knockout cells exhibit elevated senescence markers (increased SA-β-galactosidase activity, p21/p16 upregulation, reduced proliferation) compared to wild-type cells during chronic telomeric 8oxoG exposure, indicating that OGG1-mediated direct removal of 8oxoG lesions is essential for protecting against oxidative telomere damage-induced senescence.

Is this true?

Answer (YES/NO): YES